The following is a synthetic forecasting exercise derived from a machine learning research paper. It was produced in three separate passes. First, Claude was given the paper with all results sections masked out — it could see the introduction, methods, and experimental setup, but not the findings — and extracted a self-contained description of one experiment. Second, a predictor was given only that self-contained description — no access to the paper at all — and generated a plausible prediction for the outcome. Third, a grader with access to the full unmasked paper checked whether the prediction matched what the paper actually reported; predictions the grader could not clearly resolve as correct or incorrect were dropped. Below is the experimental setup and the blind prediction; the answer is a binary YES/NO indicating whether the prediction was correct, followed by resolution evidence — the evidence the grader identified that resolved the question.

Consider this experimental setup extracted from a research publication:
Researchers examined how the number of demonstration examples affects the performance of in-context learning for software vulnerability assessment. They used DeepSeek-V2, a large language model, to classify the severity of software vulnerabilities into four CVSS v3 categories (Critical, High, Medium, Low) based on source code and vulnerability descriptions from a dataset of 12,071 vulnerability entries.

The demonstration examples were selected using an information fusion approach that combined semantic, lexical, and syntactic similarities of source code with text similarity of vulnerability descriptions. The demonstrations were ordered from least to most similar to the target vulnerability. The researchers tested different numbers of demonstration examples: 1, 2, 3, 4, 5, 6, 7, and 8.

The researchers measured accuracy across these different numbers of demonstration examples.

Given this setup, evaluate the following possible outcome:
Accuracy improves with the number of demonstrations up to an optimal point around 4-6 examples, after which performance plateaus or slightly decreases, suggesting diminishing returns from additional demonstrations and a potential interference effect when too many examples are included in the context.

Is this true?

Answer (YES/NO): NO